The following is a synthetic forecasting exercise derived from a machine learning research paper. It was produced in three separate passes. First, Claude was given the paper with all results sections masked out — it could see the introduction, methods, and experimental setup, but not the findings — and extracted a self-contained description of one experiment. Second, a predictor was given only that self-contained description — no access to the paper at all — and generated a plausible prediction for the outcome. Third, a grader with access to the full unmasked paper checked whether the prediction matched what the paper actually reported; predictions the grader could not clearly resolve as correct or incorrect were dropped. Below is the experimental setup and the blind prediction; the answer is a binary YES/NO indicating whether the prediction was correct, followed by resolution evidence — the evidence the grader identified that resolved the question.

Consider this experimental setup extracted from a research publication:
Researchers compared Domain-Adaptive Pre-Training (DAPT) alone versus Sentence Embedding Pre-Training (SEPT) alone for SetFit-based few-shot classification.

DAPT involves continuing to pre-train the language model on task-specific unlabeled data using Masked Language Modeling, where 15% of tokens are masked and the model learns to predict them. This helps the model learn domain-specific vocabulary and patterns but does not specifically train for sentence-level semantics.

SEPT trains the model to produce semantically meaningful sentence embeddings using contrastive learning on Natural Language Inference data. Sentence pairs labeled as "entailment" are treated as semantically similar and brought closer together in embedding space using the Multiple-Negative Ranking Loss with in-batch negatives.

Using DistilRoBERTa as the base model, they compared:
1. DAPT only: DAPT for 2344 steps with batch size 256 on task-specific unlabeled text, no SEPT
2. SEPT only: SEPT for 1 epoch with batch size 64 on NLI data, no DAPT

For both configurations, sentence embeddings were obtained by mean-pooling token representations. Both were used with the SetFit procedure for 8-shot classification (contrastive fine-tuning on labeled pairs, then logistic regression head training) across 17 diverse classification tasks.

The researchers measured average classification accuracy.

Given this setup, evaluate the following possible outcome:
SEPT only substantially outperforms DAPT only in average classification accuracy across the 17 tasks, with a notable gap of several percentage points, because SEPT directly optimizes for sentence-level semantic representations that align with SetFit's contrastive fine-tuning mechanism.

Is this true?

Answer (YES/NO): YES